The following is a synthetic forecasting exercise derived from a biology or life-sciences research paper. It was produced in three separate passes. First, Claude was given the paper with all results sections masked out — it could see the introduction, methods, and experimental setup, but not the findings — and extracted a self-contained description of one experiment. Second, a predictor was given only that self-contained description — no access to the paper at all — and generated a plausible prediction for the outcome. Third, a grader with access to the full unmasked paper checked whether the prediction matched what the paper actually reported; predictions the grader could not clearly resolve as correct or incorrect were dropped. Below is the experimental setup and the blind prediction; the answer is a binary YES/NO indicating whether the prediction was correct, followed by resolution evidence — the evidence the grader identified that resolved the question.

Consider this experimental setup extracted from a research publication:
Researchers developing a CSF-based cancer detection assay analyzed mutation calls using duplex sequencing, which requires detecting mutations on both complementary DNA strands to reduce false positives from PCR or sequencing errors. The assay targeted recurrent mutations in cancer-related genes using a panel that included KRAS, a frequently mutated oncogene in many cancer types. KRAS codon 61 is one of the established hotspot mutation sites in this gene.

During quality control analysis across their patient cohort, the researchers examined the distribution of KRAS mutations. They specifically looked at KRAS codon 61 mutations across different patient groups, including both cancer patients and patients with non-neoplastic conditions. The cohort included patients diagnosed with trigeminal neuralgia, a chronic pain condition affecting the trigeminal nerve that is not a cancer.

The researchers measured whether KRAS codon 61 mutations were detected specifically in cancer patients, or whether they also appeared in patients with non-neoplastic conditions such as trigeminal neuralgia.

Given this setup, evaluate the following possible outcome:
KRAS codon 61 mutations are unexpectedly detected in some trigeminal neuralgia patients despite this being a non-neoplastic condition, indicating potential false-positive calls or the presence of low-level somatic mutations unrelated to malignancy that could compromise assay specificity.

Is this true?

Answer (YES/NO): YES